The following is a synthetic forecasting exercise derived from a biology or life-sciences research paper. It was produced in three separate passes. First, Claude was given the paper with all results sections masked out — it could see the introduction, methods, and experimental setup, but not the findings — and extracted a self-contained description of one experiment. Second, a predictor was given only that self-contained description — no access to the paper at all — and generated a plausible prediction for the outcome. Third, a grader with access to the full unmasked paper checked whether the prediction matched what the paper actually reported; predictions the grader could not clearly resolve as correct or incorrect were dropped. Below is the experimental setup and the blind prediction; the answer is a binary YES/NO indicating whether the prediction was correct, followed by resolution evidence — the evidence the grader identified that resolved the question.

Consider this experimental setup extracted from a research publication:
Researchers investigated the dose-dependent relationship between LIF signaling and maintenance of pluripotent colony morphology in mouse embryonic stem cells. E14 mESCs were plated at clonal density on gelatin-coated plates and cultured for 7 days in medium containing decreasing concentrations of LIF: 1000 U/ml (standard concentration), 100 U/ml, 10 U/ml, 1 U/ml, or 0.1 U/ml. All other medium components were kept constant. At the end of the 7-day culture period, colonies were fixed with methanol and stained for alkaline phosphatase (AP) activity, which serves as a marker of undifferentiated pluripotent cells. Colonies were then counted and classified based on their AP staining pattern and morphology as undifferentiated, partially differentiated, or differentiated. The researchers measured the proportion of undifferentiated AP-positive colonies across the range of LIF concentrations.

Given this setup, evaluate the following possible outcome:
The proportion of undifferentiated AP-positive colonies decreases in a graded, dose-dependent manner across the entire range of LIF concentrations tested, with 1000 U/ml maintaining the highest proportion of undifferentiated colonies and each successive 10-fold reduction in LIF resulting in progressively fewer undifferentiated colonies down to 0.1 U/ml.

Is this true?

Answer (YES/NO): NO